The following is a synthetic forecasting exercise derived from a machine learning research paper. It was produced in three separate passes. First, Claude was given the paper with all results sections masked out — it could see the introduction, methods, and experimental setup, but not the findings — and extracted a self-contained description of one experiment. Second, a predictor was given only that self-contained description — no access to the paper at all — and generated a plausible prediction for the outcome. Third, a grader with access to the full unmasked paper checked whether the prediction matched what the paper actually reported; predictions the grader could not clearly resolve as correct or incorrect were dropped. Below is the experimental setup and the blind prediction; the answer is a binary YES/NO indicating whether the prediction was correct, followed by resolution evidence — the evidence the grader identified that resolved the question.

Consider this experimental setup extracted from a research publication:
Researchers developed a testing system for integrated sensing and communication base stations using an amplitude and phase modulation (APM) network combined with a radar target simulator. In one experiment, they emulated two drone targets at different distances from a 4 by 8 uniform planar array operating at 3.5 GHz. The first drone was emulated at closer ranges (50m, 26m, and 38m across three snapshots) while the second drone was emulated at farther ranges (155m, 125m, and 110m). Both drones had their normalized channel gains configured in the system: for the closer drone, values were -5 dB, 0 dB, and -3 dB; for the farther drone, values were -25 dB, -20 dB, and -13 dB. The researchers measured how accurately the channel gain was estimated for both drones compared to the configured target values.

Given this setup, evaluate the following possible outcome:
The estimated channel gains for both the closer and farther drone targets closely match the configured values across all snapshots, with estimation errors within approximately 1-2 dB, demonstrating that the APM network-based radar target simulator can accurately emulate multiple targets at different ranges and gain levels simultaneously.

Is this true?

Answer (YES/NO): YES